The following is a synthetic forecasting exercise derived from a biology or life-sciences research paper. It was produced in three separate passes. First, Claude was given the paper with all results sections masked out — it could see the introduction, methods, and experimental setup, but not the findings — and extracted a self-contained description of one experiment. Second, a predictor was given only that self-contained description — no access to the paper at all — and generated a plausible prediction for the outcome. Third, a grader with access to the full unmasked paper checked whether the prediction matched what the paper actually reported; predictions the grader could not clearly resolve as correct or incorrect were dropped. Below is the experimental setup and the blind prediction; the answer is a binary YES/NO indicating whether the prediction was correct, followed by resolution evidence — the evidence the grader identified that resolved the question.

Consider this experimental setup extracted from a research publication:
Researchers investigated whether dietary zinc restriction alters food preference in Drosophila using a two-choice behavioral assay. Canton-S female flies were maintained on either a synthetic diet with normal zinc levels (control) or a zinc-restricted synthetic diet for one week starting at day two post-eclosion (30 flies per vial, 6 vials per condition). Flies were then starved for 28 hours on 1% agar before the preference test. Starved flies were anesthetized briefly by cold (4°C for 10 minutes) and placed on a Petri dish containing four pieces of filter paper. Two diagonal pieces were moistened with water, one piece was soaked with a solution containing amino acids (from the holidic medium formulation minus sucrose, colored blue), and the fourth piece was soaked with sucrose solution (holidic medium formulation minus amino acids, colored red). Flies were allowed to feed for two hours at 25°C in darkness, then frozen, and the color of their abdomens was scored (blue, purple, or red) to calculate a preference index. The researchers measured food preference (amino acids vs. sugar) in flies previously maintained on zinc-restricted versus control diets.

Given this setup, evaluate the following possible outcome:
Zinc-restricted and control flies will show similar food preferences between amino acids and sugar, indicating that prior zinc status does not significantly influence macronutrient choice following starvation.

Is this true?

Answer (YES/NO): NO